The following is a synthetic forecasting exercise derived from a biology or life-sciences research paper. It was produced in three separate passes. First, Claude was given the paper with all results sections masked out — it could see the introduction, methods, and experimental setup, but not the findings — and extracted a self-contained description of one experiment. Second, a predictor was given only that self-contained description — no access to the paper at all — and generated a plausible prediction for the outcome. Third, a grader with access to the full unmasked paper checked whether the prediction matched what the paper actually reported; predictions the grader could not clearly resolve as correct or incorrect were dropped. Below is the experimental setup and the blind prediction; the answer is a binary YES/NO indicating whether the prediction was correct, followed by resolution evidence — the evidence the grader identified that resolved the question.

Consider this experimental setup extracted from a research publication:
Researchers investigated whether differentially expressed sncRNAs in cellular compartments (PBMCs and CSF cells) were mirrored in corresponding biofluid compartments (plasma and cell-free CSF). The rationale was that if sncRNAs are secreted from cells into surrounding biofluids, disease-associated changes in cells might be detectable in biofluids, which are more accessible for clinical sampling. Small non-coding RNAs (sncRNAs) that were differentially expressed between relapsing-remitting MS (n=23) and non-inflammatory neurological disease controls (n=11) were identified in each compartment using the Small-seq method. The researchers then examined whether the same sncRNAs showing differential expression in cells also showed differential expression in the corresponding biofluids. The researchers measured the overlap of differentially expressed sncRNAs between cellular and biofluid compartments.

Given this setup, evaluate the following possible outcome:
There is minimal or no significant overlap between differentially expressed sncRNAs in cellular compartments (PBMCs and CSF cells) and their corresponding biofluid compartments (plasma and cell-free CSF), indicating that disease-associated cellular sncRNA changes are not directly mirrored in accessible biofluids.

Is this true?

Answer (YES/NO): NO